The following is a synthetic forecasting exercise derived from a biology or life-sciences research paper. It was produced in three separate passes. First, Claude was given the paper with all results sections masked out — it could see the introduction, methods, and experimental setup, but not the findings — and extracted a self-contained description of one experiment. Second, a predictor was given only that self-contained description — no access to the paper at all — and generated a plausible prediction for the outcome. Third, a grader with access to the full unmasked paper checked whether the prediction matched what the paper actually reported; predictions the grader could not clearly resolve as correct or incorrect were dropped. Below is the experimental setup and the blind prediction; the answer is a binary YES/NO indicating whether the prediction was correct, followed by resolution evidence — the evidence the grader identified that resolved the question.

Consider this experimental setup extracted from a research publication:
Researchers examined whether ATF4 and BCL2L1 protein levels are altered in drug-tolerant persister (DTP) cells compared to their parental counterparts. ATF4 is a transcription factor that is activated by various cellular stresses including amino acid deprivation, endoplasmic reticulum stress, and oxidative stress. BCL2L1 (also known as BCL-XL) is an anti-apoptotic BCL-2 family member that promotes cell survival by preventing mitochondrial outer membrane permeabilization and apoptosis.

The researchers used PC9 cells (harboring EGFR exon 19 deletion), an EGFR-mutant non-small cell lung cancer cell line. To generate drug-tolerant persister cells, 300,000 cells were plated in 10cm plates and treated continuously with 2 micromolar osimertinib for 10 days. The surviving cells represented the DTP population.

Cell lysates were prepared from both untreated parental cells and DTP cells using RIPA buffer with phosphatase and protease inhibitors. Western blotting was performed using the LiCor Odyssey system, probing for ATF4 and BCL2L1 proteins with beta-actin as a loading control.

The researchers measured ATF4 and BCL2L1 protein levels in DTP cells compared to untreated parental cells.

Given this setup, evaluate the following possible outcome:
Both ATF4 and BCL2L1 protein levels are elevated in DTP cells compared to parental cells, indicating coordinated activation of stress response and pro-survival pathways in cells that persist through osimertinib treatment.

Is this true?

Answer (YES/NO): YES